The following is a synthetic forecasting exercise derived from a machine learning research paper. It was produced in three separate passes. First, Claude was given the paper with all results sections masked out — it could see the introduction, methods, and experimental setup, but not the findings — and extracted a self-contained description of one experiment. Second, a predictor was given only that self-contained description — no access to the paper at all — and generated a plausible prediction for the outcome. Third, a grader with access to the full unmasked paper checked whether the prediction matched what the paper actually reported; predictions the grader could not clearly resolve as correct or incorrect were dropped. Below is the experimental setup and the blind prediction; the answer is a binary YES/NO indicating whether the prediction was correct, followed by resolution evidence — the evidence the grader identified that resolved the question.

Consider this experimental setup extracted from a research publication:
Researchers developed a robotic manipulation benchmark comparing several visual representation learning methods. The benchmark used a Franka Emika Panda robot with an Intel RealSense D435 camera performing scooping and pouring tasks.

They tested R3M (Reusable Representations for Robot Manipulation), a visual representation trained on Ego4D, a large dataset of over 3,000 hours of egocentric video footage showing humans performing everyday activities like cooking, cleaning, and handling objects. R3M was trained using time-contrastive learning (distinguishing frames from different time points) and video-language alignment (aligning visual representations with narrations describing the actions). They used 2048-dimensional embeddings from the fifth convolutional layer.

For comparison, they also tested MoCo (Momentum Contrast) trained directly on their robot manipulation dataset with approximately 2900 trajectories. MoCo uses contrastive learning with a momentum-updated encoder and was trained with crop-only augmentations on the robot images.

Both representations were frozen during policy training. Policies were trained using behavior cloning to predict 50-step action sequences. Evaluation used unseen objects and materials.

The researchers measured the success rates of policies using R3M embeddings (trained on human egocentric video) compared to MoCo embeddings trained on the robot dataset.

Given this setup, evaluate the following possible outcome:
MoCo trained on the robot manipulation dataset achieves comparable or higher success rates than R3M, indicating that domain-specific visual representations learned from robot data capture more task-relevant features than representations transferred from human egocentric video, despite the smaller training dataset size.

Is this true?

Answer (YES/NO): YES